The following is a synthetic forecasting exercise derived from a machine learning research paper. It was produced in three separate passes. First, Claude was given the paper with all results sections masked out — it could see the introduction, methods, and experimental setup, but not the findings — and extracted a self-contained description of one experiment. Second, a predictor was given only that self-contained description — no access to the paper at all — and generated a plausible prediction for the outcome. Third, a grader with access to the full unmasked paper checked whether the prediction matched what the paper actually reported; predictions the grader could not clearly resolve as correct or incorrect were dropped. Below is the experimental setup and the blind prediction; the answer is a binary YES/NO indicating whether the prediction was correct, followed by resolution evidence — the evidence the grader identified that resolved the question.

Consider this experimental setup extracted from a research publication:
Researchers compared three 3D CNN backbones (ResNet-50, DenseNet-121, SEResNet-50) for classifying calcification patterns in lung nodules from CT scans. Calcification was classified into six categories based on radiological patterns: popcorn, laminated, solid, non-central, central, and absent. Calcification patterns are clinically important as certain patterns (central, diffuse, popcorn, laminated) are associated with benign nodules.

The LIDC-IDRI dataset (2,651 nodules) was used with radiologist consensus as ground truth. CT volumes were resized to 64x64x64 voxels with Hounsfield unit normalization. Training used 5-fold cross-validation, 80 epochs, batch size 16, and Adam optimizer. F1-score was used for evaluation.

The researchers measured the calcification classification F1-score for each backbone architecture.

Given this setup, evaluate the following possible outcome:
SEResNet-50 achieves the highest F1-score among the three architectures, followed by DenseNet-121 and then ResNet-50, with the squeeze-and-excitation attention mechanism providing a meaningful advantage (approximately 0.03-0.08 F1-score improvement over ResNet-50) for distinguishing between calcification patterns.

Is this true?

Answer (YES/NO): NO